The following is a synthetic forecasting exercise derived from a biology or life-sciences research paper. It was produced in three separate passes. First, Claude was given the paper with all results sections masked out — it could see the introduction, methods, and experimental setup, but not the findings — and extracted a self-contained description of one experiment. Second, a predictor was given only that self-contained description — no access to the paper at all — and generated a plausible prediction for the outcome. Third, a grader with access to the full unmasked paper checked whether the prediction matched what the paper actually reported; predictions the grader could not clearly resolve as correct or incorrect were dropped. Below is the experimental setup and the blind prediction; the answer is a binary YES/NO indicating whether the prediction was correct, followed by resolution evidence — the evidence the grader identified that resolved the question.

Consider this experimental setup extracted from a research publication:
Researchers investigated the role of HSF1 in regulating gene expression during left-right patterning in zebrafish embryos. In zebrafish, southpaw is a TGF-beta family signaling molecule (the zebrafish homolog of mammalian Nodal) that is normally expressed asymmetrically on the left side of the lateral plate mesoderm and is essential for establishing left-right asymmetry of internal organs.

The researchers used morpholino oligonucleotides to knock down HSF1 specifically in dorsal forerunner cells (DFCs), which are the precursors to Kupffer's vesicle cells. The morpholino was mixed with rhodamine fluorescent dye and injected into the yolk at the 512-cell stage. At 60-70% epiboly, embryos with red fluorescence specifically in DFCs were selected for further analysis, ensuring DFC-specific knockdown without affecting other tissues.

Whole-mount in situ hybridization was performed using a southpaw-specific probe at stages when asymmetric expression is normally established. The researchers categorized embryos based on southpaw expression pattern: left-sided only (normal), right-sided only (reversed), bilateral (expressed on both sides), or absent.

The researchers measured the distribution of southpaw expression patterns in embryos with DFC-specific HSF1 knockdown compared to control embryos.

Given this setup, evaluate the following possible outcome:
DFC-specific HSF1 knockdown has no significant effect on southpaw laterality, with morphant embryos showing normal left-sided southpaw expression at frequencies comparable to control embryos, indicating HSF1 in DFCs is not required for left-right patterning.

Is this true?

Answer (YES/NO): NO